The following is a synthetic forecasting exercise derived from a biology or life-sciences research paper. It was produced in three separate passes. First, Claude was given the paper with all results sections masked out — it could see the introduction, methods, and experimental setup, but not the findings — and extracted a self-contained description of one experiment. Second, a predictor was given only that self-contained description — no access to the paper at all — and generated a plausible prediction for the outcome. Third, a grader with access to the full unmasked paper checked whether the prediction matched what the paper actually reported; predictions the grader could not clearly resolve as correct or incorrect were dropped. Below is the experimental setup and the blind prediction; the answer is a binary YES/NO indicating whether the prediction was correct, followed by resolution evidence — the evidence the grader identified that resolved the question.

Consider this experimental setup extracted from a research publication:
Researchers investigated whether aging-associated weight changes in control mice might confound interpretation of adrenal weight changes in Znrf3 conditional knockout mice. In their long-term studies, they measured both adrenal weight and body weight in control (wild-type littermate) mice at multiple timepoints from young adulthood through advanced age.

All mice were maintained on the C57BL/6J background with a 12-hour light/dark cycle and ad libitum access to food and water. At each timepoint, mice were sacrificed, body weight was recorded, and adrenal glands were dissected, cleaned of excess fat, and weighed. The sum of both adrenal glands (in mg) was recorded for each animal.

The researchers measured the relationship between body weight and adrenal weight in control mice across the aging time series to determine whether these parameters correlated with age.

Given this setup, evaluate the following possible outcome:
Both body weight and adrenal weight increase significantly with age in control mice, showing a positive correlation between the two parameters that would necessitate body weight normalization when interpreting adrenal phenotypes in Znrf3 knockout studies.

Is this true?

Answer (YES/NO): YES